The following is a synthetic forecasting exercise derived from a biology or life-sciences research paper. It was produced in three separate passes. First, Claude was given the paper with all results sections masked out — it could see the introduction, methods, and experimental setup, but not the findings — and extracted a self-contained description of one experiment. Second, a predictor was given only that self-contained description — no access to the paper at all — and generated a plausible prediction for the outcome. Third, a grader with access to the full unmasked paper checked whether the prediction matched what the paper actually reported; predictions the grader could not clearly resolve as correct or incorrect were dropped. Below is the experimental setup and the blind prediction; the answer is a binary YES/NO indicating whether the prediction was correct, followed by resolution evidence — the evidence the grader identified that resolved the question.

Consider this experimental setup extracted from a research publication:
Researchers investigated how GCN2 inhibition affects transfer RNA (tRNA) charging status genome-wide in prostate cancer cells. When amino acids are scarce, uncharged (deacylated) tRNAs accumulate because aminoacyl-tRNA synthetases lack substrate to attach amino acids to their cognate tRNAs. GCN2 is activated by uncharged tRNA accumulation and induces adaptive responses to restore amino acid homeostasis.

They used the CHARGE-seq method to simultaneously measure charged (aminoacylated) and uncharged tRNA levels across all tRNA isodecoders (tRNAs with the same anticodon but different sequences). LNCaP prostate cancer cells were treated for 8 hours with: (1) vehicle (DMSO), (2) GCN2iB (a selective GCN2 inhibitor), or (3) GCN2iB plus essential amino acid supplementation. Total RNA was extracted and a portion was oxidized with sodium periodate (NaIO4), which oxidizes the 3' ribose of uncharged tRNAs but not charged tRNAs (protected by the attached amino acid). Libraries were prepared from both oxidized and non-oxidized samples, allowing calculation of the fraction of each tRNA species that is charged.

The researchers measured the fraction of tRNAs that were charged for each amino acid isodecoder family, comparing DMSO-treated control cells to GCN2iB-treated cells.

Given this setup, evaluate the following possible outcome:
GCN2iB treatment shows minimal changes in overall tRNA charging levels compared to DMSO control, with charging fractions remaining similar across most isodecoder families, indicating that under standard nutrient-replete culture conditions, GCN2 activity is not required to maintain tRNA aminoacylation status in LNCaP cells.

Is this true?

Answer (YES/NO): NO